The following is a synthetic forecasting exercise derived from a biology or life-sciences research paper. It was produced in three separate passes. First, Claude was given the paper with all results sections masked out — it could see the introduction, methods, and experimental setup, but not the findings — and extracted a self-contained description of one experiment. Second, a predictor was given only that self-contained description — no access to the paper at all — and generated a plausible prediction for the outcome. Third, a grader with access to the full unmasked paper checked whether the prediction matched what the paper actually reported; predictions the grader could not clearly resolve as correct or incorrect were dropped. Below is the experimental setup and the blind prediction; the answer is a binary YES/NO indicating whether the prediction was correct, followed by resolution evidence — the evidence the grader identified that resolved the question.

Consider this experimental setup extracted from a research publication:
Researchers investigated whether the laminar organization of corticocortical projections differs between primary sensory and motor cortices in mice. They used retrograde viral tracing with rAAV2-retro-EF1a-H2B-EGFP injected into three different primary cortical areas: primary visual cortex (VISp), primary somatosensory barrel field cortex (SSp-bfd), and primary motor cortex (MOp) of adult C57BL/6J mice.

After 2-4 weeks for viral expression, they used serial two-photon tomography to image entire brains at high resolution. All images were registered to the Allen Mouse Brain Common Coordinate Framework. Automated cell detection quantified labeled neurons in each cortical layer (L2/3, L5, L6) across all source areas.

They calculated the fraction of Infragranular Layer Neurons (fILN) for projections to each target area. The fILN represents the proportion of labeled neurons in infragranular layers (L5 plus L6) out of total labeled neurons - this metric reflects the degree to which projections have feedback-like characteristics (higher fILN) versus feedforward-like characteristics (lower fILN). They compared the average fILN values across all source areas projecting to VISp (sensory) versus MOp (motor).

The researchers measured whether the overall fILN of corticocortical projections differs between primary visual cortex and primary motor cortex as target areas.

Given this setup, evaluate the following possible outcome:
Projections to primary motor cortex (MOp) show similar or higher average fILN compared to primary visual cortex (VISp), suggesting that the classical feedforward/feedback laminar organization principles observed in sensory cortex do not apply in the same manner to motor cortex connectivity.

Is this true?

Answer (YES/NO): YES